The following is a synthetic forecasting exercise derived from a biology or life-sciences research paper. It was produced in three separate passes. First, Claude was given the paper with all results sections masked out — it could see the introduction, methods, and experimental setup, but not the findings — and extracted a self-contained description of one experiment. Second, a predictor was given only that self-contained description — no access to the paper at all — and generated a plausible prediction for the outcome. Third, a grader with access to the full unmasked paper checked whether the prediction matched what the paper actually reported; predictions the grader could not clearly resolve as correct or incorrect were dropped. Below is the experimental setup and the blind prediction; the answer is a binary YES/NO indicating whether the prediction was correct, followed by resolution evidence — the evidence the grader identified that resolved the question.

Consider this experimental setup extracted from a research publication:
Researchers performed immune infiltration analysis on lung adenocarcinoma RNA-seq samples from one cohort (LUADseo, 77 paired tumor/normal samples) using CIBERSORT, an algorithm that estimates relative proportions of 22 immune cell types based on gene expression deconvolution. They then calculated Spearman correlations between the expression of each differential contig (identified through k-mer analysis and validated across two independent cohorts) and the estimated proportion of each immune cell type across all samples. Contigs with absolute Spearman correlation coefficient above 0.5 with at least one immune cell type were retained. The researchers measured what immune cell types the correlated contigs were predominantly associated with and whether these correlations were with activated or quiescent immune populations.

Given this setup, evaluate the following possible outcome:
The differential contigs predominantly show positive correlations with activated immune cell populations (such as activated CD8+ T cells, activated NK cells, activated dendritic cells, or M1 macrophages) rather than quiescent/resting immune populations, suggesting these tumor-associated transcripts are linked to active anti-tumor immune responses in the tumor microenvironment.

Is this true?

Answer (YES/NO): NO